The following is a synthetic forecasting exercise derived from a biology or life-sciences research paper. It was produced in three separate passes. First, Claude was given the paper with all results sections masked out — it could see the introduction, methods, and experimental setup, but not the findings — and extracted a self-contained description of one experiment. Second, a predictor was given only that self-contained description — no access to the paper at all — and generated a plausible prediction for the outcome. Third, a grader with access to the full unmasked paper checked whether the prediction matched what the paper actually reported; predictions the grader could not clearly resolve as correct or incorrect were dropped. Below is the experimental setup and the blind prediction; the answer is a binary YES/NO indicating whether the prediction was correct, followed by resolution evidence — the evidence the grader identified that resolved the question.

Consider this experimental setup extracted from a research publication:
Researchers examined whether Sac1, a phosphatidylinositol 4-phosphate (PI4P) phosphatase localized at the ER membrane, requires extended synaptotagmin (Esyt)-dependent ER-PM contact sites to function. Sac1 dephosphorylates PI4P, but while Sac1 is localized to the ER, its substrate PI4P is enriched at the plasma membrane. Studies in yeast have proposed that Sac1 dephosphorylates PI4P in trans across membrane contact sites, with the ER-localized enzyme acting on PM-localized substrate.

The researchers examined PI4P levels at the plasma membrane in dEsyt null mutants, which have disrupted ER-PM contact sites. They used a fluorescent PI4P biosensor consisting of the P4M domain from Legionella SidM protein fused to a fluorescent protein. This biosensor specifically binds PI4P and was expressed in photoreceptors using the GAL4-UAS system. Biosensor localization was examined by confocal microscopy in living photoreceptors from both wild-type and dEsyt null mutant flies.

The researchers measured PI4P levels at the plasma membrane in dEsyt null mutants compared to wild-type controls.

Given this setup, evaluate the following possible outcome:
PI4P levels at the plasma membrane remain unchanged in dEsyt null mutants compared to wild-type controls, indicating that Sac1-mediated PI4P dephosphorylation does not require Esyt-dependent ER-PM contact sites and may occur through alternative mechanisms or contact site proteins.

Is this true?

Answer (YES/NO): YES